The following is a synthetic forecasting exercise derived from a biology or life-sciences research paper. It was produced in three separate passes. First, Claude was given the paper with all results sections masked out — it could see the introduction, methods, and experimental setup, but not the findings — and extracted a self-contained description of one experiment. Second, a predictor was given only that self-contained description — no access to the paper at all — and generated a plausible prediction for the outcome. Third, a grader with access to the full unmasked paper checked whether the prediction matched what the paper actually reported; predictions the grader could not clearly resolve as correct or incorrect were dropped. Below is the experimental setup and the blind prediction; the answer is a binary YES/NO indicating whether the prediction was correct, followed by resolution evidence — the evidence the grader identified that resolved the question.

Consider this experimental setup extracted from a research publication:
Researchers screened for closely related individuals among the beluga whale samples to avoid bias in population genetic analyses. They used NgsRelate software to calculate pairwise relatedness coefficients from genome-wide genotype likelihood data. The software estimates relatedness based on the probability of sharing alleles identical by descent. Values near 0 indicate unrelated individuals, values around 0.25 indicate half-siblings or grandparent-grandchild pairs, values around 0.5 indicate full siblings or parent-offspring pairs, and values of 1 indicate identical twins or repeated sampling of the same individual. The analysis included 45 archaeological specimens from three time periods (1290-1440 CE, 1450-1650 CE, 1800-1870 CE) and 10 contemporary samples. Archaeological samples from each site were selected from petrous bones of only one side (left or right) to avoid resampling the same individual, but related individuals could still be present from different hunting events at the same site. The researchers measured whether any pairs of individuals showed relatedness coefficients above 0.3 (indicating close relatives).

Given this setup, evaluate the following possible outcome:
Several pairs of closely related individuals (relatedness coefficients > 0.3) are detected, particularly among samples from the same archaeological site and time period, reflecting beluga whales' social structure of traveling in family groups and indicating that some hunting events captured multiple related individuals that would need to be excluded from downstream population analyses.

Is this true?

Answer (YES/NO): NO